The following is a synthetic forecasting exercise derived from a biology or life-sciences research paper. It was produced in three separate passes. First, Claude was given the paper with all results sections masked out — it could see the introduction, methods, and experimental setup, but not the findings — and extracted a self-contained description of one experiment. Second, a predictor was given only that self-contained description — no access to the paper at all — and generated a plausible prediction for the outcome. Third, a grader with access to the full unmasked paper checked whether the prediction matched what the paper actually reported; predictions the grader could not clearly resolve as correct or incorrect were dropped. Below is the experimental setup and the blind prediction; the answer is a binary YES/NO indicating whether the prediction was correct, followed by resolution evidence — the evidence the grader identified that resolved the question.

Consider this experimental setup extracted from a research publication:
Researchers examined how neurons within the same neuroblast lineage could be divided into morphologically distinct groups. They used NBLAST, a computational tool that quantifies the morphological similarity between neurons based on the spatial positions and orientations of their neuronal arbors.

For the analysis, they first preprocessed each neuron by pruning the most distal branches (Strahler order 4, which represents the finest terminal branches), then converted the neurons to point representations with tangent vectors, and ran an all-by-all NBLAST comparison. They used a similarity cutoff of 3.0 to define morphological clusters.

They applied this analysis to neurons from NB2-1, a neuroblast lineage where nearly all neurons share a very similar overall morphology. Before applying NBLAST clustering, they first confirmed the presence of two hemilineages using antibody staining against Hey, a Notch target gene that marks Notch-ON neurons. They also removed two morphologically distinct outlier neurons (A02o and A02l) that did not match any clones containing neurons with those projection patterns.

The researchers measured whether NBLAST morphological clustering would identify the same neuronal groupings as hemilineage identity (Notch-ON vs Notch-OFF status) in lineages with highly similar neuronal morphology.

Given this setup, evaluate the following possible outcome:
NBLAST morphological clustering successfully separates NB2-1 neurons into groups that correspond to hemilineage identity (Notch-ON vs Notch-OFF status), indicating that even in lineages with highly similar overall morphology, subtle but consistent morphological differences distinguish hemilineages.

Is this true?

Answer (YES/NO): NO